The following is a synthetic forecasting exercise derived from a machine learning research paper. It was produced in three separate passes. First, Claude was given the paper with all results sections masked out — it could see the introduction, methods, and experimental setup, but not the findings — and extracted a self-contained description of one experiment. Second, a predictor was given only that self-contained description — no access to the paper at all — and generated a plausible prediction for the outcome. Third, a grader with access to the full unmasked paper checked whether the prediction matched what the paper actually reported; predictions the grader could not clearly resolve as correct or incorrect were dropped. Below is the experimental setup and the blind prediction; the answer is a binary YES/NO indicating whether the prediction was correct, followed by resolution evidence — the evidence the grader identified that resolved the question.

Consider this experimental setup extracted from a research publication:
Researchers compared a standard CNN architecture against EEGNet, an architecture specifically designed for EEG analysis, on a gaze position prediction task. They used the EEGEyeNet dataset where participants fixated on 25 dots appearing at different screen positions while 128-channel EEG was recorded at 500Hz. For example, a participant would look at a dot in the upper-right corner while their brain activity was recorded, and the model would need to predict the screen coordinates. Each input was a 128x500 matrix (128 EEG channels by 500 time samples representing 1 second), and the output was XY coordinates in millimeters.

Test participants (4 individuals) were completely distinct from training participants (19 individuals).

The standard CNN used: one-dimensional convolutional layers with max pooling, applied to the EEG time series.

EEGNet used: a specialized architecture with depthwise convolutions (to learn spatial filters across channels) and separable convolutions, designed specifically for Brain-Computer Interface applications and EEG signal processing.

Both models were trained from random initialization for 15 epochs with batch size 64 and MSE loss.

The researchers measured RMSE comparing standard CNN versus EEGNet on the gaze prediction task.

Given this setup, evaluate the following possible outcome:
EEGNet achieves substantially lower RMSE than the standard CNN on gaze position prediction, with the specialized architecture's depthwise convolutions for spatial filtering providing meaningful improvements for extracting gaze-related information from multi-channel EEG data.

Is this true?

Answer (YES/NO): NO